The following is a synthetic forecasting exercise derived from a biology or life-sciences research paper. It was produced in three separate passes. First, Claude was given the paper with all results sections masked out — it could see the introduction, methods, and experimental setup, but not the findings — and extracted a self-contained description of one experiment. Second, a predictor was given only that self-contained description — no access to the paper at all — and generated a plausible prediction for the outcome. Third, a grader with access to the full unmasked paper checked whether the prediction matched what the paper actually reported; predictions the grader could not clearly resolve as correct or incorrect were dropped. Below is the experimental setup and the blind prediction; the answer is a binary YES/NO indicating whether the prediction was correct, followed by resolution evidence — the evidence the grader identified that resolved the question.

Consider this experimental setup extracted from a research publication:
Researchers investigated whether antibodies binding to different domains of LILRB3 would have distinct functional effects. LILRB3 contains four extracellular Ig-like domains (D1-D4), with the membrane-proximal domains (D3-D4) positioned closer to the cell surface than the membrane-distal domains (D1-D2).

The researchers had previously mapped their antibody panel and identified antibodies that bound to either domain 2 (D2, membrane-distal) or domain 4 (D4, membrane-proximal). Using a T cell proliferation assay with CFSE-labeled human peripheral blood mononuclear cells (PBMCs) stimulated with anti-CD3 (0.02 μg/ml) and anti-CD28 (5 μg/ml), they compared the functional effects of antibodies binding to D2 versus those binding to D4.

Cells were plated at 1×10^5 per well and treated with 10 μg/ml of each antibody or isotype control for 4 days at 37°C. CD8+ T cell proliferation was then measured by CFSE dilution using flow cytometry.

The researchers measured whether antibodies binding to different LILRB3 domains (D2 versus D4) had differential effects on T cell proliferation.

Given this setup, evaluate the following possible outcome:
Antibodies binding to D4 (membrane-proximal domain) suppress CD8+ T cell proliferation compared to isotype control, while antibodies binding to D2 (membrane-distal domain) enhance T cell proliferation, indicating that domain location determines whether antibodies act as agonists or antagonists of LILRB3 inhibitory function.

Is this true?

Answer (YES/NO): NO